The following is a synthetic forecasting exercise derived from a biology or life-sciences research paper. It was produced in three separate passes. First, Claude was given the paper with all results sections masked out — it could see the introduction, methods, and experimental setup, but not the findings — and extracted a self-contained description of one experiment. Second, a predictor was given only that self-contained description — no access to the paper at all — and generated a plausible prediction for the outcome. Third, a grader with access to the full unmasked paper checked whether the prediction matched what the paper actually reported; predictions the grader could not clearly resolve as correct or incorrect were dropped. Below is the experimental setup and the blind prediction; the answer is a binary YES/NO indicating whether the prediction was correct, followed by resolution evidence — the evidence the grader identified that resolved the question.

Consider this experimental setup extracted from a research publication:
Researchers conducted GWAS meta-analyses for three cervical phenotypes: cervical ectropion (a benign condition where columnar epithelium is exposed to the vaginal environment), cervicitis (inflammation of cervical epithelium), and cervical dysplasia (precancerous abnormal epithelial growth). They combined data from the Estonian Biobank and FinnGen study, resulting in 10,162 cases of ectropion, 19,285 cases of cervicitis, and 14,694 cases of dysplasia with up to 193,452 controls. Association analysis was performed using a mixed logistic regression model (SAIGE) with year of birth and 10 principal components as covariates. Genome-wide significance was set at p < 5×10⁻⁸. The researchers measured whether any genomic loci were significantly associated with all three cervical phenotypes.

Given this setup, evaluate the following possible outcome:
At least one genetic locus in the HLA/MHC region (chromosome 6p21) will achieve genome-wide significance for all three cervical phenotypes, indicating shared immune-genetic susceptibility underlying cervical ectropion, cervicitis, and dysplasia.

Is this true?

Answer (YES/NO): NO